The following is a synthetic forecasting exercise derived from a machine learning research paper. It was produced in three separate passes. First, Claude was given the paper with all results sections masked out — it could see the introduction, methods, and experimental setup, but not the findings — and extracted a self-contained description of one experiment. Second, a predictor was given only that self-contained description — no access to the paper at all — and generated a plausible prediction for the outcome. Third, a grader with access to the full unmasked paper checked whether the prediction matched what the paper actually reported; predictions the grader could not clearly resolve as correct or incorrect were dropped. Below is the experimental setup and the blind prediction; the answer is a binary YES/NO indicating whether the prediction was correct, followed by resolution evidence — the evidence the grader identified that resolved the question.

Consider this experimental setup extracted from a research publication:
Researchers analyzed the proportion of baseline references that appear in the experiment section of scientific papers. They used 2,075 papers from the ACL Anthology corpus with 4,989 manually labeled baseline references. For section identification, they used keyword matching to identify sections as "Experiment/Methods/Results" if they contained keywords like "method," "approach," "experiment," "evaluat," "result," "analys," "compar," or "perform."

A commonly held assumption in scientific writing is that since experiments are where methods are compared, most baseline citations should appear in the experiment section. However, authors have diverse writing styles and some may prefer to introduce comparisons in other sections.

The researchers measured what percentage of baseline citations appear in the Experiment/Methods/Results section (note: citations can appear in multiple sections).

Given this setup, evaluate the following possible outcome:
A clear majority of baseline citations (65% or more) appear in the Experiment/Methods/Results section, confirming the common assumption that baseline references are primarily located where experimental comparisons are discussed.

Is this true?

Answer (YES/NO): YES